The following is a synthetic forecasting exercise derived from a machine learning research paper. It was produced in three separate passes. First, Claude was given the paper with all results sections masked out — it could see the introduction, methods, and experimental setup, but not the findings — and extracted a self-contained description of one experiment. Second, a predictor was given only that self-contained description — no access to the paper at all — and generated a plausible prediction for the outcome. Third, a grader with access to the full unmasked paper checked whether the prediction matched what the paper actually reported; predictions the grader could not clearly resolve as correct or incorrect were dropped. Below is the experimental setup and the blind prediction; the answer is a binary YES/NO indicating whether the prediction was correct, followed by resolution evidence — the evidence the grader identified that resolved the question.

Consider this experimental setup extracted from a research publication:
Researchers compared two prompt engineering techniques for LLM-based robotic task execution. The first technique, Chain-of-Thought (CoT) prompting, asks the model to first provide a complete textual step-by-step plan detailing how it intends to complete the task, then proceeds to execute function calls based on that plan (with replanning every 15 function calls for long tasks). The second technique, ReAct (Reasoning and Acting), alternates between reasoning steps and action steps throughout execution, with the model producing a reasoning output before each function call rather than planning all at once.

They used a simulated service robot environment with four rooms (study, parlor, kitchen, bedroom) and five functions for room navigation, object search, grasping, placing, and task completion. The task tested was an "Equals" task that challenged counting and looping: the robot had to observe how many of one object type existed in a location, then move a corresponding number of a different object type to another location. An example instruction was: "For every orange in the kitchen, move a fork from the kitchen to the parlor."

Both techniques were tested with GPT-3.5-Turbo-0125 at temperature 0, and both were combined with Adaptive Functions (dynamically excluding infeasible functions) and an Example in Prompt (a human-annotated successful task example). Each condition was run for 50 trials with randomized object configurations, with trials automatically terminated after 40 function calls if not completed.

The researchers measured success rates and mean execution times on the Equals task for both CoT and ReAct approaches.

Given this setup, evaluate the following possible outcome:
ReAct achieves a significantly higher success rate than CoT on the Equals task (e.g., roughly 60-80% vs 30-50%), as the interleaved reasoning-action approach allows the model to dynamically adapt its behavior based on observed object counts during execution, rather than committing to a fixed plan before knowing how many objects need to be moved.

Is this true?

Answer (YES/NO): NO